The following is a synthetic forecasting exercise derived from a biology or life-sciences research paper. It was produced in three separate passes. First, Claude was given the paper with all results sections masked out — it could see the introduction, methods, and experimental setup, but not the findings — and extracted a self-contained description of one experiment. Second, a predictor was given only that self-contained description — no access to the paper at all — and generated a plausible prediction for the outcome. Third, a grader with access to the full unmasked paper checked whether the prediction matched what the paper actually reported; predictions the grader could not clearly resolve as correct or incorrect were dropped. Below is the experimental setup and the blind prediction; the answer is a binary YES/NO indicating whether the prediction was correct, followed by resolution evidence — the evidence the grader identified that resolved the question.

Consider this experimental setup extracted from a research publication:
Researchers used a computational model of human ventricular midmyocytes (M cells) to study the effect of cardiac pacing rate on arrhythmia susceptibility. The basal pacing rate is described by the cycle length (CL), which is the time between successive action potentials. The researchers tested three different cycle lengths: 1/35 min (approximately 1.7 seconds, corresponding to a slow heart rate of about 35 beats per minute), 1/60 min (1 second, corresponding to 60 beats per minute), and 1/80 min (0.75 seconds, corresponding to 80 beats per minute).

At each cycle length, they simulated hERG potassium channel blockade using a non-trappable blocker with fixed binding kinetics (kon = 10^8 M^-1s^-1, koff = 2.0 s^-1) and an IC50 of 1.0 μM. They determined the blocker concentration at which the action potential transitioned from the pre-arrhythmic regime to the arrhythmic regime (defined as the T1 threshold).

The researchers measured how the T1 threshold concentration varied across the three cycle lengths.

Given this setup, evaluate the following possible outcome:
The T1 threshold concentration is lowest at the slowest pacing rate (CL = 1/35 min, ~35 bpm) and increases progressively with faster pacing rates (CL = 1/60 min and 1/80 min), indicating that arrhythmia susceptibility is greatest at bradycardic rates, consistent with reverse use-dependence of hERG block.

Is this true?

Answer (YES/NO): NO